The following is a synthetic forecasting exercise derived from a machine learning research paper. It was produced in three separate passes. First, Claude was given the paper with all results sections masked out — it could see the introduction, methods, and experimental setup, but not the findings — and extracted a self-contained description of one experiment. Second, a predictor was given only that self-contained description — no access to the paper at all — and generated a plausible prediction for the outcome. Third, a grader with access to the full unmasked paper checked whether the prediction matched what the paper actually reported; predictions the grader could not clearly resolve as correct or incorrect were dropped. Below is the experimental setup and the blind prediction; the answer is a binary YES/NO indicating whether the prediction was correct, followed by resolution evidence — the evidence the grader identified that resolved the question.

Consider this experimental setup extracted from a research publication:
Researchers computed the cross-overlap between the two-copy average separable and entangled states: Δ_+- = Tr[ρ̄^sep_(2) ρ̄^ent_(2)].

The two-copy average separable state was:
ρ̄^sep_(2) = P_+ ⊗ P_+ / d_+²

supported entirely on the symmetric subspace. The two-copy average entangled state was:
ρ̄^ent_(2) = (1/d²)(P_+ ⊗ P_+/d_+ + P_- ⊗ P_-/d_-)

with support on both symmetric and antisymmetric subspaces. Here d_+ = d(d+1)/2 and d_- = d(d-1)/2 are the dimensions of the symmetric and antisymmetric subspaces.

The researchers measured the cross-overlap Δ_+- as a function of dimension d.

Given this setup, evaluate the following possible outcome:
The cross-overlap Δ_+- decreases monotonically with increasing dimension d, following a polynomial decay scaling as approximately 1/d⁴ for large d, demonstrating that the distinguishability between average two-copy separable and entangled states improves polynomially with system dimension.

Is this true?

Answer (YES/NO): YES